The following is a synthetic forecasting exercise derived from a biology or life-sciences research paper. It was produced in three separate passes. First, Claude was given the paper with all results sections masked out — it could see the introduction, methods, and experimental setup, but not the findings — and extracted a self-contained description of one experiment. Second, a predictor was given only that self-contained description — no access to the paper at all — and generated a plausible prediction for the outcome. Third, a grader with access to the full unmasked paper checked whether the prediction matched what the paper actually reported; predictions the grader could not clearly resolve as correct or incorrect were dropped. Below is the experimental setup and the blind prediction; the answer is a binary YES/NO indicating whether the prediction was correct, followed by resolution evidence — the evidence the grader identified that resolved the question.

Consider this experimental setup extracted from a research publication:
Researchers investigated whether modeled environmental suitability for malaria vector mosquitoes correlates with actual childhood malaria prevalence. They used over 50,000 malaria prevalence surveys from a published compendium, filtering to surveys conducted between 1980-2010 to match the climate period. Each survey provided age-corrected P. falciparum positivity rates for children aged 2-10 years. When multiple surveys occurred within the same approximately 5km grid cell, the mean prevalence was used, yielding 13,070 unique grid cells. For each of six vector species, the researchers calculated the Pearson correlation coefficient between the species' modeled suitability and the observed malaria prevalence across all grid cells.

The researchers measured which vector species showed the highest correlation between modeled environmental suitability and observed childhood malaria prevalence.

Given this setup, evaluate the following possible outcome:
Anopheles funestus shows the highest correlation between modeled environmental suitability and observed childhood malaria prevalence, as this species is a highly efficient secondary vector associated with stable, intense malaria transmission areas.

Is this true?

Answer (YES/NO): NO